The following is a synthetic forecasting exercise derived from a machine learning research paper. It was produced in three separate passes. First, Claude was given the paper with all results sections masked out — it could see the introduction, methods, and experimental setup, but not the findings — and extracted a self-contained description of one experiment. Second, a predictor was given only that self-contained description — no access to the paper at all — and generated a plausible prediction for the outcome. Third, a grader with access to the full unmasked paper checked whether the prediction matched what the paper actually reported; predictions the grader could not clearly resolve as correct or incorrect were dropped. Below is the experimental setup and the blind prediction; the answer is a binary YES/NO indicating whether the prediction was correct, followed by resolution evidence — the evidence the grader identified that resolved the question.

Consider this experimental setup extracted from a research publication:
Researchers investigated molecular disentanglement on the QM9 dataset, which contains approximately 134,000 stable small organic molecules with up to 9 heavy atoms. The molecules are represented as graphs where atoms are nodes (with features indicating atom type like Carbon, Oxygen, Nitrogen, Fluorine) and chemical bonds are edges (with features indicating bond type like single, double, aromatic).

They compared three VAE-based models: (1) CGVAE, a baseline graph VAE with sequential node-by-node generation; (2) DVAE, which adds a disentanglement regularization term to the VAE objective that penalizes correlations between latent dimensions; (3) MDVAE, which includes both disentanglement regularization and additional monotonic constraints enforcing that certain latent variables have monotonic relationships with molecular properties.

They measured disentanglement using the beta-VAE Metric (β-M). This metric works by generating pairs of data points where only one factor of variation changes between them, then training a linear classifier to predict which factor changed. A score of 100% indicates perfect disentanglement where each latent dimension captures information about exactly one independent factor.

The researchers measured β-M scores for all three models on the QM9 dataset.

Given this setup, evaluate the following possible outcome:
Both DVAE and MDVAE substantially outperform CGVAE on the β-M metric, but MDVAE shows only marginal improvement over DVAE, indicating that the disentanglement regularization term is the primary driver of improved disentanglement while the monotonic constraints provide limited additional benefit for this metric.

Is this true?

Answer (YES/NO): NO